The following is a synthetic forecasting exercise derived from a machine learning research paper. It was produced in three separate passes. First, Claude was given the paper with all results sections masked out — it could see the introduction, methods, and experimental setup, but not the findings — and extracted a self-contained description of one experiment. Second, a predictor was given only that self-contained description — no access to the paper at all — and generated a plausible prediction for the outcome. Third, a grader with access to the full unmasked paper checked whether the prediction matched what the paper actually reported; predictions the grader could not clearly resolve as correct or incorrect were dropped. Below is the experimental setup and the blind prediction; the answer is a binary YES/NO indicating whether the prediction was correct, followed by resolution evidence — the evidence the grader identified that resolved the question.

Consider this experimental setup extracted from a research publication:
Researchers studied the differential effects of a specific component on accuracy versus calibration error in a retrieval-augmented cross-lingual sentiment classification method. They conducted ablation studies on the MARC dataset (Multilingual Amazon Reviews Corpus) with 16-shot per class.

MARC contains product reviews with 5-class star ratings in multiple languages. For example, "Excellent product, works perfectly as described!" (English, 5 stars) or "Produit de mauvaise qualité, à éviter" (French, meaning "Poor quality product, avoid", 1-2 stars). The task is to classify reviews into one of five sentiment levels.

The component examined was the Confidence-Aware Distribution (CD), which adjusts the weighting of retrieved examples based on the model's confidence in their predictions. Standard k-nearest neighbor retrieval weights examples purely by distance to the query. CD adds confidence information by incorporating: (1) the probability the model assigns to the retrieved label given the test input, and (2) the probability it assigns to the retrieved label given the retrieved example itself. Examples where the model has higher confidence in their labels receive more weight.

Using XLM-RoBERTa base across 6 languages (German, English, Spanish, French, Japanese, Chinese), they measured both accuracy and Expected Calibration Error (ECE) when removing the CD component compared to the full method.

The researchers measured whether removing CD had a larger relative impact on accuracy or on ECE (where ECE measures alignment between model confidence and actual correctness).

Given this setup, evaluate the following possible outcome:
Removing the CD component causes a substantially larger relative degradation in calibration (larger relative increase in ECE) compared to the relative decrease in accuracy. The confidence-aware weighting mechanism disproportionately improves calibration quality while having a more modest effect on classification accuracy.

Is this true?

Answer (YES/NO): YES